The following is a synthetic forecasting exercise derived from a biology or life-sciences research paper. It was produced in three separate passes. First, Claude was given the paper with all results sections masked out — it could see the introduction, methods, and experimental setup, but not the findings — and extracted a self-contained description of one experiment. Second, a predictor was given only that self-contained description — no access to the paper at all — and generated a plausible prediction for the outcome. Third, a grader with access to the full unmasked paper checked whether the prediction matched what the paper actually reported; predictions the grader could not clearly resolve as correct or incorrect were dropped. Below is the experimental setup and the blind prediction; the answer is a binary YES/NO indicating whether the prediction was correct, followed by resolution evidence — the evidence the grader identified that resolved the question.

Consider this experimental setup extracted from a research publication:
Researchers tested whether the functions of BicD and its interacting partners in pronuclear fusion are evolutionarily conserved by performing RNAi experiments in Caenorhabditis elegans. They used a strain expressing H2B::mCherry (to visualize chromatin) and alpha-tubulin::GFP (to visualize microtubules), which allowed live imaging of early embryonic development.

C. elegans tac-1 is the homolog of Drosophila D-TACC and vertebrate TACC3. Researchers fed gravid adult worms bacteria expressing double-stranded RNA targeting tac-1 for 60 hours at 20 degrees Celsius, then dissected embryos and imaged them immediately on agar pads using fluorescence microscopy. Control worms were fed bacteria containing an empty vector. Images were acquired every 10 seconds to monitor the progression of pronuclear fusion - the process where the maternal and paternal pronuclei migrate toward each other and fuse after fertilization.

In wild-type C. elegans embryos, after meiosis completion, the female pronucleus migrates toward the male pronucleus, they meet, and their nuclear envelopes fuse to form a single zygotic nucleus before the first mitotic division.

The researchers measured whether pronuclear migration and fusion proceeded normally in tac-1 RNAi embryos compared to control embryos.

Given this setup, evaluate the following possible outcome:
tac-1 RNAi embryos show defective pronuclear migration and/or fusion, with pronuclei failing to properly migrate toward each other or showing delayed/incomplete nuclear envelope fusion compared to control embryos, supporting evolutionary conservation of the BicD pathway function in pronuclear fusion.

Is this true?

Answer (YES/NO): YES